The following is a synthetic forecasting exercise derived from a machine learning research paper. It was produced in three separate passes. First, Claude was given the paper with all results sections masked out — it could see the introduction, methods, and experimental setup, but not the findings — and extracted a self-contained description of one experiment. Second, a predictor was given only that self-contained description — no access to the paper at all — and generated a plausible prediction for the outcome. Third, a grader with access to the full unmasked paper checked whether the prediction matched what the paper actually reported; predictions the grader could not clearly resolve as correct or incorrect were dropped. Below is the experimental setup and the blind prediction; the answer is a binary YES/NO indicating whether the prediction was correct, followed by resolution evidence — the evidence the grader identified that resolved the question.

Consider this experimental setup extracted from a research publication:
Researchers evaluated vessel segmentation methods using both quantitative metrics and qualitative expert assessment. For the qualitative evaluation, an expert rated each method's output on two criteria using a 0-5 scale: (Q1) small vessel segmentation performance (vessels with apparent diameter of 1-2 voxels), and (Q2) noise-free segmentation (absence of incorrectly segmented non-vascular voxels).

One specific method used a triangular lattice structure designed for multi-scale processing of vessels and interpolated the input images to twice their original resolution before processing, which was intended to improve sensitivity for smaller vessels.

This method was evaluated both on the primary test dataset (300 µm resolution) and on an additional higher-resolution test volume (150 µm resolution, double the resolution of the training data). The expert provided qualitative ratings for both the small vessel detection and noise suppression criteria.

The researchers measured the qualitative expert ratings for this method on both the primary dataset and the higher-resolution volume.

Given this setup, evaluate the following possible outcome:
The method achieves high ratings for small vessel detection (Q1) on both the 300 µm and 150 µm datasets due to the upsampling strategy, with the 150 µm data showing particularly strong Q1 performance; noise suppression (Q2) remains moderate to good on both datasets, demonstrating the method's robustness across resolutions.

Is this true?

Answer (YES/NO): NO